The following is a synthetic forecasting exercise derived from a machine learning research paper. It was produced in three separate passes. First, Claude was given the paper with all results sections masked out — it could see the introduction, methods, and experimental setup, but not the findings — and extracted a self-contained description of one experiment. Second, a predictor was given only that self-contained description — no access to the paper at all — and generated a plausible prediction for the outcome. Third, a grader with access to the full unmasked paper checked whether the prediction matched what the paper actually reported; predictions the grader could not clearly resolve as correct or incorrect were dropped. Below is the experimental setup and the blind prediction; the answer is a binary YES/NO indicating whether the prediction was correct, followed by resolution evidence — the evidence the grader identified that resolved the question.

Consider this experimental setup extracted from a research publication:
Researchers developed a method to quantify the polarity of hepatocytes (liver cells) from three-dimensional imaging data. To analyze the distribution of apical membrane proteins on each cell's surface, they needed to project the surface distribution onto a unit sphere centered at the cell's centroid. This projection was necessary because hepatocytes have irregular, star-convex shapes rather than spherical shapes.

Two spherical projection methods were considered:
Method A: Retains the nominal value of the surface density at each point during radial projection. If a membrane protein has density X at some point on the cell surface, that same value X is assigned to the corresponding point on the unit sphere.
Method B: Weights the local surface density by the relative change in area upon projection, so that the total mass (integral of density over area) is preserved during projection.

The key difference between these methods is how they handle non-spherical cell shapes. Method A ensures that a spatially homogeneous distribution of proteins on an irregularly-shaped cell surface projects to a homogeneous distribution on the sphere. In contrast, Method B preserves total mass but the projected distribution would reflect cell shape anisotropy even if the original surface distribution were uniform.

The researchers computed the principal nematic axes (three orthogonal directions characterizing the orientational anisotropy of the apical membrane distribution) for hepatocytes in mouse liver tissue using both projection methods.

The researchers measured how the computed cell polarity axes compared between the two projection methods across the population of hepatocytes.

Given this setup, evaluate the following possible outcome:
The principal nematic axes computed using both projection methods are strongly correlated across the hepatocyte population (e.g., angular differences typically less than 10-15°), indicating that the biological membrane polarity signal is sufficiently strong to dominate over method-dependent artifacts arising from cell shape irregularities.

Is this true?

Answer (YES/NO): YES